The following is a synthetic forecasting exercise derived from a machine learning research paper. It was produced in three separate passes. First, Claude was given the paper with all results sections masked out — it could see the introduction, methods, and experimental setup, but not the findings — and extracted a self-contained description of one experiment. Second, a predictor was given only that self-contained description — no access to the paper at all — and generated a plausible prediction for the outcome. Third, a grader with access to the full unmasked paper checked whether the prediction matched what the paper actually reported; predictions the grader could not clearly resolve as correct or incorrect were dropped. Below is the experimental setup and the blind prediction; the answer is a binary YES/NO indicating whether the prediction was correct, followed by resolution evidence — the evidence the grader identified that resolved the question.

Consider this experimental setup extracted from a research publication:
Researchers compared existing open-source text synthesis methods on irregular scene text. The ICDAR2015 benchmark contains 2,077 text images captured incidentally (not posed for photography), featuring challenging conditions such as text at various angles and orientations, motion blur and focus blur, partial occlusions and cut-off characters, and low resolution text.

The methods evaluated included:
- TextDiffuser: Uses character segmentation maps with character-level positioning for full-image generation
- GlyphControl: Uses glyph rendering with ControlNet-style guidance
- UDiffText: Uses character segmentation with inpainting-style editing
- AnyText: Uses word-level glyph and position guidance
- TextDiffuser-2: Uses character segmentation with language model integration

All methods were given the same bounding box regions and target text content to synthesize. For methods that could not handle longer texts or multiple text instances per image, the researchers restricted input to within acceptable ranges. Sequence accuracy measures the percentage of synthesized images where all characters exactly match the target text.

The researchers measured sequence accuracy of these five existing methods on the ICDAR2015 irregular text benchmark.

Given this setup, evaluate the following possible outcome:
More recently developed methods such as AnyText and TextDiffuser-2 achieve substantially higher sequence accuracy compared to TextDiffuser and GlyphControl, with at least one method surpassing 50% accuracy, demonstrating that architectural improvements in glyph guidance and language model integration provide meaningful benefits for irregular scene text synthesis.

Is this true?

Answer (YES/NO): NO